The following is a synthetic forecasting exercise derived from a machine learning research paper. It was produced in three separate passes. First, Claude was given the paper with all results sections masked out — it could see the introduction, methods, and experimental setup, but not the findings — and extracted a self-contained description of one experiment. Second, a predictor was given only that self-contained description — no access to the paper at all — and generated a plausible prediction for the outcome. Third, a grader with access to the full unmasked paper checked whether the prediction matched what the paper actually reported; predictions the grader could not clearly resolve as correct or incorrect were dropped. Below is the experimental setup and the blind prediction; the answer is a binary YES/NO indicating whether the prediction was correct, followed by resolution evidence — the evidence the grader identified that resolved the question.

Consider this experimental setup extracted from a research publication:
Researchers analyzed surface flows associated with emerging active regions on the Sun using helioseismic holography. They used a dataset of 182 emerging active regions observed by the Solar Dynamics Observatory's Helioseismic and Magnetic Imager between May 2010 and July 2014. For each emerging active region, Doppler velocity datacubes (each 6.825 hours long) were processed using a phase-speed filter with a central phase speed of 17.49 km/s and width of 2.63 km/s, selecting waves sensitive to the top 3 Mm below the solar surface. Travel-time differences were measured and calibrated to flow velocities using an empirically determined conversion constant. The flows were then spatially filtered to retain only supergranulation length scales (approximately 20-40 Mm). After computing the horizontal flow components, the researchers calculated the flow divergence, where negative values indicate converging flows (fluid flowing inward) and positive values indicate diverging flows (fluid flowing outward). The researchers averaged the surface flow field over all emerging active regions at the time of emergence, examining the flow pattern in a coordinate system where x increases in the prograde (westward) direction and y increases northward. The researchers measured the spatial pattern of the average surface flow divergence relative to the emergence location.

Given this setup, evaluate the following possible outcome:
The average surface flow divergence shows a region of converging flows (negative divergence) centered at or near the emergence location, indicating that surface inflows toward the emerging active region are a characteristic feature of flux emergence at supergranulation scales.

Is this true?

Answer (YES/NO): NO